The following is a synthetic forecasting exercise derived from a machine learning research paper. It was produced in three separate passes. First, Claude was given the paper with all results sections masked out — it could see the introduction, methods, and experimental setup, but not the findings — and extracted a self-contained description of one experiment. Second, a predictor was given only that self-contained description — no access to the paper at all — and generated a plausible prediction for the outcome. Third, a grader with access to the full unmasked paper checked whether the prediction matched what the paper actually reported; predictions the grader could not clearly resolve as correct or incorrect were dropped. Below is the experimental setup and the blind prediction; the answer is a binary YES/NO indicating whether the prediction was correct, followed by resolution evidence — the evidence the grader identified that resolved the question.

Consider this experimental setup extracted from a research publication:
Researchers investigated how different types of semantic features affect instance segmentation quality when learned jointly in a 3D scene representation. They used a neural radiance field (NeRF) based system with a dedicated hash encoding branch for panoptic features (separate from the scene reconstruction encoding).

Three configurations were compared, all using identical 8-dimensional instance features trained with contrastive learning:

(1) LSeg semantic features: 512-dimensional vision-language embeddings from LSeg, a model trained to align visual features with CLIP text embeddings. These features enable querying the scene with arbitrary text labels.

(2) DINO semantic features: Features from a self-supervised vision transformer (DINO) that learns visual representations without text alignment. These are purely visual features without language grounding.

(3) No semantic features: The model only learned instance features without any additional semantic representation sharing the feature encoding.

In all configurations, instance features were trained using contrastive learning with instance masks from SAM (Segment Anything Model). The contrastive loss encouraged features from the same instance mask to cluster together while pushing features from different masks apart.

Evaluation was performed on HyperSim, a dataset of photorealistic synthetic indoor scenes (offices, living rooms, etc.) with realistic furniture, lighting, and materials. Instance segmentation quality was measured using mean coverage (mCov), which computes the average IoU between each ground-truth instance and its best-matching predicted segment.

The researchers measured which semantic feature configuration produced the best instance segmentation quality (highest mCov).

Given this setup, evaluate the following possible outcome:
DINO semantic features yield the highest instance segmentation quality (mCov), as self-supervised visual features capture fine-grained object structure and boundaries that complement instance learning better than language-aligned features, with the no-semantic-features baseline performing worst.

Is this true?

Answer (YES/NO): NO